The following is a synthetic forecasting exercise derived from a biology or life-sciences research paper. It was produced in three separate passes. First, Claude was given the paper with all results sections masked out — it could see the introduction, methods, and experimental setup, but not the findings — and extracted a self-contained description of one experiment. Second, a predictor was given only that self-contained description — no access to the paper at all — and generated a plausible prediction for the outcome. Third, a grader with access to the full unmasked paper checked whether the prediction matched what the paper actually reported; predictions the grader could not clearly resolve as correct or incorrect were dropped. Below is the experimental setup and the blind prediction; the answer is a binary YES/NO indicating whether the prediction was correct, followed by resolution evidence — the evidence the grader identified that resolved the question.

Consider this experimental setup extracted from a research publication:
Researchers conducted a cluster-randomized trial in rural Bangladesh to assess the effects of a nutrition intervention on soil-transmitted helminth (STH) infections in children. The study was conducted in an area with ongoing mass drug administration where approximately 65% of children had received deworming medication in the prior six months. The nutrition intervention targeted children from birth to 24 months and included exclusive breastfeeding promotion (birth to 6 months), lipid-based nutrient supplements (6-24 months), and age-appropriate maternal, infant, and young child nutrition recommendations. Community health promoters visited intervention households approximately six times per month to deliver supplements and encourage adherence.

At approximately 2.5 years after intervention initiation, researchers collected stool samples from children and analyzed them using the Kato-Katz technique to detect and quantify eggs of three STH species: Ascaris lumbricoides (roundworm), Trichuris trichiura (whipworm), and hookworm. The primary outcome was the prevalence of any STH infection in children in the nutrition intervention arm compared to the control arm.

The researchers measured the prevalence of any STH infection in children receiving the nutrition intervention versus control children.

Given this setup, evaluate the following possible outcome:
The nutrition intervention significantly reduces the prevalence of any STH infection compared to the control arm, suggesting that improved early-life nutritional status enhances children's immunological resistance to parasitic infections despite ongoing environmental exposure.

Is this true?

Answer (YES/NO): NO